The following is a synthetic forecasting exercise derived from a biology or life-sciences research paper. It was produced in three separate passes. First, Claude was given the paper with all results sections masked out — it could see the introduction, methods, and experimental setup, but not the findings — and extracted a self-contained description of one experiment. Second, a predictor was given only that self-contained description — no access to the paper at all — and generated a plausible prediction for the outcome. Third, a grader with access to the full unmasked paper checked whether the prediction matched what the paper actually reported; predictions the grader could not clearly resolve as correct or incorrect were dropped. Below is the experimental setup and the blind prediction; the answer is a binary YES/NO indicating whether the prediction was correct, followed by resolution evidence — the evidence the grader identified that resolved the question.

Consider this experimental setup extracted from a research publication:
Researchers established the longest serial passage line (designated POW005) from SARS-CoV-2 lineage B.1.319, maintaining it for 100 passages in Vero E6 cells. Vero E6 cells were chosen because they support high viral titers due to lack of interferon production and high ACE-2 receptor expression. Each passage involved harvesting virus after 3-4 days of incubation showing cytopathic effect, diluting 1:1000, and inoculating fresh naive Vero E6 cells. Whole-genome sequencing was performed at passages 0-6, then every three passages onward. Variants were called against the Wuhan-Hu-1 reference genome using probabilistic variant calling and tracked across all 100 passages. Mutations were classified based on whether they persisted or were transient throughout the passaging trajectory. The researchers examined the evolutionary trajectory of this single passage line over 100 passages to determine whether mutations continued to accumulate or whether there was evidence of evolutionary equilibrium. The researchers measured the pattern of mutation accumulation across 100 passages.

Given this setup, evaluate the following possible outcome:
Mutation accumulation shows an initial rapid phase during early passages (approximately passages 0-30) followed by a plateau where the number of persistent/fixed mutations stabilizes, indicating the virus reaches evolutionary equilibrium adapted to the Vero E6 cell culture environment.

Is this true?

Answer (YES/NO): NO